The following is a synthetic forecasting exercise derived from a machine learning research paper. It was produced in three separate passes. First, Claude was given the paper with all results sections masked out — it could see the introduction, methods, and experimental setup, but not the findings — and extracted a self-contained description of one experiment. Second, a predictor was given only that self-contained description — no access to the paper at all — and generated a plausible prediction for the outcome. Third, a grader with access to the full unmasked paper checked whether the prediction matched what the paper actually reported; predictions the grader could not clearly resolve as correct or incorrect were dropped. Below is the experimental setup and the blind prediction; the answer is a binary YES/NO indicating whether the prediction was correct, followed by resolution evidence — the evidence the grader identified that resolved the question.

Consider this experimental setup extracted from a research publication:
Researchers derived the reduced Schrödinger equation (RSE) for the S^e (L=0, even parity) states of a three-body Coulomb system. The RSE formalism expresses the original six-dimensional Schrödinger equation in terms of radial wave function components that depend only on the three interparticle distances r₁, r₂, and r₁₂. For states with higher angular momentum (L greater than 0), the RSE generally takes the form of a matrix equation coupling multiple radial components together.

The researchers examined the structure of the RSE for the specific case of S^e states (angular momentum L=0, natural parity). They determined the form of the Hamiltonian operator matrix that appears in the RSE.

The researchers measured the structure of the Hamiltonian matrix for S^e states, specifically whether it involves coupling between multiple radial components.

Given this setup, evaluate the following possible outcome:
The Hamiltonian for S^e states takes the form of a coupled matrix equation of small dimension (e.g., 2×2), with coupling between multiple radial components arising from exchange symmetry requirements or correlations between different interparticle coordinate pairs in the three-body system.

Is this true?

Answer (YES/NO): NO